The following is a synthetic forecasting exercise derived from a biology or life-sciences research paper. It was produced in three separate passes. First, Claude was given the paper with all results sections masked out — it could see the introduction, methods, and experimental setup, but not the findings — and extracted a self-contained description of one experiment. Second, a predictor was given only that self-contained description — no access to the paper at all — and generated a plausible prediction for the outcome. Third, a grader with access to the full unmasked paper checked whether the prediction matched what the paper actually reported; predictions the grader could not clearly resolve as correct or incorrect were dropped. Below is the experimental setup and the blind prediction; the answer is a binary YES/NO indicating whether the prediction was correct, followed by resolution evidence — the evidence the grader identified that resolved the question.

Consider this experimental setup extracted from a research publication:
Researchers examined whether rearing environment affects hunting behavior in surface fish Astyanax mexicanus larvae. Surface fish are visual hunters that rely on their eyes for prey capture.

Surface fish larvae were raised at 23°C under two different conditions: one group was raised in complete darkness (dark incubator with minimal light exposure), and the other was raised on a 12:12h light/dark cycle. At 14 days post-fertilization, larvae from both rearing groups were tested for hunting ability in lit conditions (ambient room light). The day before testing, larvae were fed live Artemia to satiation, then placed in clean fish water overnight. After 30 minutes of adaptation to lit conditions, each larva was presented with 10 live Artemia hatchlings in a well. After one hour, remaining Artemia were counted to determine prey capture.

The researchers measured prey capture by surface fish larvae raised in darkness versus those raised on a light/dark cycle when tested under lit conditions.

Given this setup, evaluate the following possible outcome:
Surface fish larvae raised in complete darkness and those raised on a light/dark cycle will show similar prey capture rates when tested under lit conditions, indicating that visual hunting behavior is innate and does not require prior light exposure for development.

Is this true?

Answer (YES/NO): YES